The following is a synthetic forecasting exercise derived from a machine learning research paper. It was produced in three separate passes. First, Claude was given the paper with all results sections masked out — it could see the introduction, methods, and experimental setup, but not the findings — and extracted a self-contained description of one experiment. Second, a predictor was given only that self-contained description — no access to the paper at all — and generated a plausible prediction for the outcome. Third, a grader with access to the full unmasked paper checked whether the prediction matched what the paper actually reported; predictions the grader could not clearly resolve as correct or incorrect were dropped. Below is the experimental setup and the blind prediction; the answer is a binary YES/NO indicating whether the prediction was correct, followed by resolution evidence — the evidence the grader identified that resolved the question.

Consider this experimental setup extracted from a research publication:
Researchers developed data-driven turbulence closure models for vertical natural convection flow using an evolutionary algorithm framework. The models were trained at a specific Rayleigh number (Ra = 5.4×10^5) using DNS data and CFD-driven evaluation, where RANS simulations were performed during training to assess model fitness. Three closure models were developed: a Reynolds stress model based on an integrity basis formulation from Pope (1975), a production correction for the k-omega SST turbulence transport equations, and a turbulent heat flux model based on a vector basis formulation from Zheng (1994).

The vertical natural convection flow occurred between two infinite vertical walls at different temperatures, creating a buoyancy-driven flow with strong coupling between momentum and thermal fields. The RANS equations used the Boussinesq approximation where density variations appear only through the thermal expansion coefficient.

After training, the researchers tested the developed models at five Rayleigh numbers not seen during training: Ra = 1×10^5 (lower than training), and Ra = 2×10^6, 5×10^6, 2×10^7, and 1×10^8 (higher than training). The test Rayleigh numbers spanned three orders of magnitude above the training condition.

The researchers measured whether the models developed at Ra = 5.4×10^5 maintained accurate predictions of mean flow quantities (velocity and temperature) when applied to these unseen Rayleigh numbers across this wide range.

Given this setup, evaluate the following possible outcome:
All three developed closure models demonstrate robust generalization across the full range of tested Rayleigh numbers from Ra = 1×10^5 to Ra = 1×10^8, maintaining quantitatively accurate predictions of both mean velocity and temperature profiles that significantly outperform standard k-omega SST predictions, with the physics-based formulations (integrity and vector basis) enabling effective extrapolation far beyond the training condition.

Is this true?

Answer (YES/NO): NO